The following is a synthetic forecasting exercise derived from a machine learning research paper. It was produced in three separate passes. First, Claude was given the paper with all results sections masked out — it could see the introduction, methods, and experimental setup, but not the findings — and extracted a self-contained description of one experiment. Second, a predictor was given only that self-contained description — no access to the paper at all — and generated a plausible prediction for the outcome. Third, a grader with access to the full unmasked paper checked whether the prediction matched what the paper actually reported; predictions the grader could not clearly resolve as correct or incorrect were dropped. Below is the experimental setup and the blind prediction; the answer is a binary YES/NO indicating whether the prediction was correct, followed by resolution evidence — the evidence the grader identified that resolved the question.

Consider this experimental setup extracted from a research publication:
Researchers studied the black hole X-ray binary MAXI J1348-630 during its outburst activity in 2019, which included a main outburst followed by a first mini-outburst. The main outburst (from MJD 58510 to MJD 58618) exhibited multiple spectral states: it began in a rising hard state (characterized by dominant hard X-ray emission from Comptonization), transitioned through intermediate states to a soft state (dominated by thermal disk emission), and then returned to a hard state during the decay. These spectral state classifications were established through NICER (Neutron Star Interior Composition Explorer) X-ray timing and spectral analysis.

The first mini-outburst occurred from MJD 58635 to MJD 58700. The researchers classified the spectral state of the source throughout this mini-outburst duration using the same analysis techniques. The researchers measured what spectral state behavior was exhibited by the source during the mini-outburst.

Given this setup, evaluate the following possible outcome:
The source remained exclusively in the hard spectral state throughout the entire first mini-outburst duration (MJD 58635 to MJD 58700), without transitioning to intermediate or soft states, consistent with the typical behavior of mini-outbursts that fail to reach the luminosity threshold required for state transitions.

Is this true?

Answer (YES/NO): YES